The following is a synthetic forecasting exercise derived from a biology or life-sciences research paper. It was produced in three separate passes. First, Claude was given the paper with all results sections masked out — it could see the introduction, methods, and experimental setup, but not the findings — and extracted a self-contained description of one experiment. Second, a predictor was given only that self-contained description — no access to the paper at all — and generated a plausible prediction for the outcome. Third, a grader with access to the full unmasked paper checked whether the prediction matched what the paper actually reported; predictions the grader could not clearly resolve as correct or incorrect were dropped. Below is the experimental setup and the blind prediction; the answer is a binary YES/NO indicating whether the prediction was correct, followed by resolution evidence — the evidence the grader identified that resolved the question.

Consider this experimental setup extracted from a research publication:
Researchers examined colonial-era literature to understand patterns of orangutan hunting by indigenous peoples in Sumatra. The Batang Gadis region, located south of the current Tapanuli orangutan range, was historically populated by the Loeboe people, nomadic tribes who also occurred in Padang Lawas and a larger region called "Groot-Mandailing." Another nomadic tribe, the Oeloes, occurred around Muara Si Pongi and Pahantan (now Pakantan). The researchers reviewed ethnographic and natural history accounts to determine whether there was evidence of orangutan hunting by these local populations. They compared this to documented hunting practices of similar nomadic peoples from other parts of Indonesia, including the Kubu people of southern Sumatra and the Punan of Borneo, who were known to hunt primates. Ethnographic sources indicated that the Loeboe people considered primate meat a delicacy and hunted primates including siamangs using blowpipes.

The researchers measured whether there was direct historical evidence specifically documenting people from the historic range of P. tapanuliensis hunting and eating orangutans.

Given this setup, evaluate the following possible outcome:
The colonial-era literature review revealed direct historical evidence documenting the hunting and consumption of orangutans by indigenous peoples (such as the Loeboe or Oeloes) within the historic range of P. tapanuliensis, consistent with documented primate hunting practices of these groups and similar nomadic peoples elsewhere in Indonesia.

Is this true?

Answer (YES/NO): NO